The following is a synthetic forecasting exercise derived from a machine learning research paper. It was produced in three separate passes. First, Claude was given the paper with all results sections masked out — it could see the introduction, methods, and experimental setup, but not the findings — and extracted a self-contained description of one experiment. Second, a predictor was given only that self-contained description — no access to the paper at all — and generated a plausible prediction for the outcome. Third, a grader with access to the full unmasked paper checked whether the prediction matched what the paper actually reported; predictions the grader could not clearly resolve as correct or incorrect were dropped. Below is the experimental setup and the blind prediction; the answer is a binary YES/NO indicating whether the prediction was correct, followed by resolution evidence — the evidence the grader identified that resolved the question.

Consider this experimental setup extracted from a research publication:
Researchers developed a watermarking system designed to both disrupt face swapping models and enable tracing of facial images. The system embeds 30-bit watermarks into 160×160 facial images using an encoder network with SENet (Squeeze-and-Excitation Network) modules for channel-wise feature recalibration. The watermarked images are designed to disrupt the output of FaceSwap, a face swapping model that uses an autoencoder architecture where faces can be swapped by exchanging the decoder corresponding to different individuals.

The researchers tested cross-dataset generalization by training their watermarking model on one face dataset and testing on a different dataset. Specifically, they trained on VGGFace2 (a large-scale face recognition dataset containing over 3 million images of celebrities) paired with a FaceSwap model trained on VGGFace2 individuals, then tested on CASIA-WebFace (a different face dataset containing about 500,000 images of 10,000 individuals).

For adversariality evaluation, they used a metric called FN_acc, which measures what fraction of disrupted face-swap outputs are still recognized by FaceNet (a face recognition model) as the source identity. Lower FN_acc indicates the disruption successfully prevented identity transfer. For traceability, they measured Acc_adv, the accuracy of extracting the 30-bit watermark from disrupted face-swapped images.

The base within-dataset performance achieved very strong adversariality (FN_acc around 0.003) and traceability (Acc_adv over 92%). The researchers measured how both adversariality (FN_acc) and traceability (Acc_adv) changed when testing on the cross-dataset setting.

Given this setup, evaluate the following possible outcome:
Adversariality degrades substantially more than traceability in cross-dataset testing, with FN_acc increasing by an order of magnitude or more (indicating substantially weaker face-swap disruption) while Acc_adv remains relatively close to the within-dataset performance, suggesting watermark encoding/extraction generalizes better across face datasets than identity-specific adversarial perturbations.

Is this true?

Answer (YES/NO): NO